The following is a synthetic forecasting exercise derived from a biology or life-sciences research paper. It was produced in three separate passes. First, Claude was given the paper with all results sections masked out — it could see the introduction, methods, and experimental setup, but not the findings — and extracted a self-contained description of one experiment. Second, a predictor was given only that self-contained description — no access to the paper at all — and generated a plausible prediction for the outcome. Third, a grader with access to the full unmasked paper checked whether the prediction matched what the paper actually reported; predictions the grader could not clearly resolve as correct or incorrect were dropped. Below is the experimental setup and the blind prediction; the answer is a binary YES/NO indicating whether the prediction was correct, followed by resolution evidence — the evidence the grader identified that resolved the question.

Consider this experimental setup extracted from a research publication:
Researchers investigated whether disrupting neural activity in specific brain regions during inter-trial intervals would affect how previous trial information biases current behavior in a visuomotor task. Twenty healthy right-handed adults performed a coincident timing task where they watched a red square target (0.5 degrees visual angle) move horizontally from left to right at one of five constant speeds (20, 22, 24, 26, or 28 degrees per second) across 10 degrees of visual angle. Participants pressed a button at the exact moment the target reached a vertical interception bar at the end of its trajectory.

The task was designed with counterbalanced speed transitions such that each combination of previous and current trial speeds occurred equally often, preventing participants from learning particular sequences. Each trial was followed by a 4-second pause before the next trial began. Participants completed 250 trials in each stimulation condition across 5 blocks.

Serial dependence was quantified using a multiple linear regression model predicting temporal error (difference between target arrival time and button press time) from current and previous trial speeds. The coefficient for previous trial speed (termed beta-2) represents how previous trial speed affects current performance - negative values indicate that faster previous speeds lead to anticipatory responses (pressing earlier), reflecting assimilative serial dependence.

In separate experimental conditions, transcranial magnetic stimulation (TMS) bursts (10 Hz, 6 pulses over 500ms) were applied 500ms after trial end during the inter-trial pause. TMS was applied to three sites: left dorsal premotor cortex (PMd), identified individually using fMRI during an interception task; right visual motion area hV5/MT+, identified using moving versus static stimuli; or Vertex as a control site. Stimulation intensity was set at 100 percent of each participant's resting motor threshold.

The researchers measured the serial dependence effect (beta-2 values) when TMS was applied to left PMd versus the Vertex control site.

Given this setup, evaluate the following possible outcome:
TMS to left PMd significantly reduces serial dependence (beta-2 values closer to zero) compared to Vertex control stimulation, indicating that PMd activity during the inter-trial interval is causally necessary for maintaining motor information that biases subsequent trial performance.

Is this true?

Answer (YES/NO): YES